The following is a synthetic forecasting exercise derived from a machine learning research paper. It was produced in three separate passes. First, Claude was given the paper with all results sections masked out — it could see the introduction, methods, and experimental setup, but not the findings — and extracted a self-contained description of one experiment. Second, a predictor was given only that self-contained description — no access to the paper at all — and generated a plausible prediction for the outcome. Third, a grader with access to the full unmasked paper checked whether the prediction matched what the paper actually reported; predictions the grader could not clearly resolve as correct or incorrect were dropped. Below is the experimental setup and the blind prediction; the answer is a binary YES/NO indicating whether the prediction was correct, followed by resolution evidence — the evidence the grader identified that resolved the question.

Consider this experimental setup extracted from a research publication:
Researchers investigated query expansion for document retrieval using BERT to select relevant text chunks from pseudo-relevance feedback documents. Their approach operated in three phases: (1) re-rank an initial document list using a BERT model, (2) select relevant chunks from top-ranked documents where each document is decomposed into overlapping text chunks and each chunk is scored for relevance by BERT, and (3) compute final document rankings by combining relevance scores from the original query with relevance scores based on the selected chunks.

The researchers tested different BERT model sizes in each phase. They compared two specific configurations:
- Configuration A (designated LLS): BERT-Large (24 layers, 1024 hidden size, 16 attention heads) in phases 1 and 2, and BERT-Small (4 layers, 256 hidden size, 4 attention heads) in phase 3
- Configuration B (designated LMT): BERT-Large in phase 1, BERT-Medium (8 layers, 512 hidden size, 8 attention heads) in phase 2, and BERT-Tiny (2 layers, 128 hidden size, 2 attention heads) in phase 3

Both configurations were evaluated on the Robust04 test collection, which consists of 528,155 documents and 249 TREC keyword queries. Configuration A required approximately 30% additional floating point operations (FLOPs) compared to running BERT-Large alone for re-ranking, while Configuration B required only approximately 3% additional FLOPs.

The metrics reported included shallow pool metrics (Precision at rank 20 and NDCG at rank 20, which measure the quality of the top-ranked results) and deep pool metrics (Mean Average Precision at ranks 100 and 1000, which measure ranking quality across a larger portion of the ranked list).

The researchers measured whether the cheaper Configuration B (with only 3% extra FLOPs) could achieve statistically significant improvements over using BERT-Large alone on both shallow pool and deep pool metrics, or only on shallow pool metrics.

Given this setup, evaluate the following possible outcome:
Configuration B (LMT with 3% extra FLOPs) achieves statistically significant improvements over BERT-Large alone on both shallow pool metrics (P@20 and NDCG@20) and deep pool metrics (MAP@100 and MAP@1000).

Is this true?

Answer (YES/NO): NO